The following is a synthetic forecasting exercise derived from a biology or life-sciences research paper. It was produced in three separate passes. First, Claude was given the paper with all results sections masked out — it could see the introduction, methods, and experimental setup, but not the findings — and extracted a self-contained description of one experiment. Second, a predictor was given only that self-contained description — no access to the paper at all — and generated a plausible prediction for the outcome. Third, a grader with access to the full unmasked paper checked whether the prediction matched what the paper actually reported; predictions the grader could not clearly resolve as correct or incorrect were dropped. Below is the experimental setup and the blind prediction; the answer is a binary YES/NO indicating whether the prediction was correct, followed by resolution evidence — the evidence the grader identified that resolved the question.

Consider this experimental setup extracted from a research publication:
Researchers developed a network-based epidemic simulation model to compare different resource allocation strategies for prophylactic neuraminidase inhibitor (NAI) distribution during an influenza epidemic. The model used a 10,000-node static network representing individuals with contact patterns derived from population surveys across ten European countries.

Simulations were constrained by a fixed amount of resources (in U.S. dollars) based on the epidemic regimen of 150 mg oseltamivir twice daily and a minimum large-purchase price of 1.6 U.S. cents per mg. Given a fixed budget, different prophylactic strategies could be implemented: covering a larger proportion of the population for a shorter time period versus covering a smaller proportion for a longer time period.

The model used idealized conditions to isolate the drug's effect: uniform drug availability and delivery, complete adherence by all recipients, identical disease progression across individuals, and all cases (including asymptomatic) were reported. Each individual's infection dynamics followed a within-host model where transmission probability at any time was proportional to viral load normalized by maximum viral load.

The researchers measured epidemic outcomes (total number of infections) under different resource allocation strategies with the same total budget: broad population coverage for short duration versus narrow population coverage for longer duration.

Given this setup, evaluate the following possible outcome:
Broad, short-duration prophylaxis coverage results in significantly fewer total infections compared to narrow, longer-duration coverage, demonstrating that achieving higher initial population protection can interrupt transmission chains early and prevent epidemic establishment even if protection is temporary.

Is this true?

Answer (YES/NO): NO